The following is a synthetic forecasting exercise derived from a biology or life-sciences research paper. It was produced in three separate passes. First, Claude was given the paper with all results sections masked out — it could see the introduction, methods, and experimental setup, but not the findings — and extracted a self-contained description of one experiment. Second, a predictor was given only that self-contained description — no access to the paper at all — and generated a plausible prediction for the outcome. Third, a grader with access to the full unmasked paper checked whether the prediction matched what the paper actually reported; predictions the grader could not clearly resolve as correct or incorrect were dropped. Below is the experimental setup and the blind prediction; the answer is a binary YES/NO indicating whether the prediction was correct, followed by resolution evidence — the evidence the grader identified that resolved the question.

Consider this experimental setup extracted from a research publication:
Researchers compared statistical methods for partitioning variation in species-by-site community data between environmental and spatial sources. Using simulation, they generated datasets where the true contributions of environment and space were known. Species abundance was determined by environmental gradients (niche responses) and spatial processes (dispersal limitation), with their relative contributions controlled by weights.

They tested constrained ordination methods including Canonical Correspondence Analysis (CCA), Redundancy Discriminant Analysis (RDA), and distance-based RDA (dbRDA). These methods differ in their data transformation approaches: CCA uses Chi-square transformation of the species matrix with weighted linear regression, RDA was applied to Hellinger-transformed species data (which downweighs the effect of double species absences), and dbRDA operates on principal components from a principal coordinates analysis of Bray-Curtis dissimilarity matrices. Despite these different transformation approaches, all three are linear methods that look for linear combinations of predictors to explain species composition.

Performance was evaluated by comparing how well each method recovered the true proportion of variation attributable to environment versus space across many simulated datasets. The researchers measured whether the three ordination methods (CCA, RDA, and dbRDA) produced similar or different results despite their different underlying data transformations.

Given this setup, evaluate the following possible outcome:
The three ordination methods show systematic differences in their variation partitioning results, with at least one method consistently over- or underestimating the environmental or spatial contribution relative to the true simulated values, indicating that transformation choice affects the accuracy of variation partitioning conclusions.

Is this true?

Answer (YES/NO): NO